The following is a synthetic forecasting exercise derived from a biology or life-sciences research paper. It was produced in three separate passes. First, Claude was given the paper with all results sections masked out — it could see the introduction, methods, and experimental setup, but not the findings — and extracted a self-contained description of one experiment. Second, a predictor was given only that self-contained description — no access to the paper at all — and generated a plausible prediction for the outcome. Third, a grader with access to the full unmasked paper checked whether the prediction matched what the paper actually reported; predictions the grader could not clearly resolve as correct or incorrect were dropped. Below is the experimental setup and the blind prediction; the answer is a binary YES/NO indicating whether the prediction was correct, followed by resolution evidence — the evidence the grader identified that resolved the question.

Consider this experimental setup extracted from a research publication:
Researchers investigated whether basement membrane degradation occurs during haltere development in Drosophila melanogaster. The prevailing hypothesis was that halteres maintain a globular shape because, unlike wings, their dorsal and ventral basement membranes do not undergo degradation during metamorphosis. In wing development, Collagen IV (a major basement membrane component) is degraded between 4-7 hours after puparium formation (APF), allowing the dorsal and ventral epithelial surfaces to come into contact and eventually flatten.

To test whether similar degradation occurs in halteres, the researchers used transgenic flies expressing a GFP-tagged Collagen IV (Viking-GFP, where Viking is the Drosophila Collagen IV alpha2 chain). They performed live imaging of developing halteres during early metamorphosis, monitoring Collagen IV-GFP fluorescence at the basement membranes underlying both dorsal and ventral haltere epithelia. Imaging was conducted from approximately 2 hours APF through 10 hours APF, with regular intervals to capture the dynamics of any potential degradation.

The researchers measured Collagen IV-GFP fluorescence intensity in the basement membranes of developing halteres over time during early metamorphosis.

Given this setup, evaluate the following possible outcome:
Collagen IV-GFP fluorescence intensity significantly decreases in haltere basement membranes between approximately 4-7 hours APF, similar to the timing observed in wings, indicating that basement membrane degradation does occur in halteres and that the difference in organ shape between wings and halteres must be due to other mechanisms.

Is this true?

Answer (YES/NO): NO